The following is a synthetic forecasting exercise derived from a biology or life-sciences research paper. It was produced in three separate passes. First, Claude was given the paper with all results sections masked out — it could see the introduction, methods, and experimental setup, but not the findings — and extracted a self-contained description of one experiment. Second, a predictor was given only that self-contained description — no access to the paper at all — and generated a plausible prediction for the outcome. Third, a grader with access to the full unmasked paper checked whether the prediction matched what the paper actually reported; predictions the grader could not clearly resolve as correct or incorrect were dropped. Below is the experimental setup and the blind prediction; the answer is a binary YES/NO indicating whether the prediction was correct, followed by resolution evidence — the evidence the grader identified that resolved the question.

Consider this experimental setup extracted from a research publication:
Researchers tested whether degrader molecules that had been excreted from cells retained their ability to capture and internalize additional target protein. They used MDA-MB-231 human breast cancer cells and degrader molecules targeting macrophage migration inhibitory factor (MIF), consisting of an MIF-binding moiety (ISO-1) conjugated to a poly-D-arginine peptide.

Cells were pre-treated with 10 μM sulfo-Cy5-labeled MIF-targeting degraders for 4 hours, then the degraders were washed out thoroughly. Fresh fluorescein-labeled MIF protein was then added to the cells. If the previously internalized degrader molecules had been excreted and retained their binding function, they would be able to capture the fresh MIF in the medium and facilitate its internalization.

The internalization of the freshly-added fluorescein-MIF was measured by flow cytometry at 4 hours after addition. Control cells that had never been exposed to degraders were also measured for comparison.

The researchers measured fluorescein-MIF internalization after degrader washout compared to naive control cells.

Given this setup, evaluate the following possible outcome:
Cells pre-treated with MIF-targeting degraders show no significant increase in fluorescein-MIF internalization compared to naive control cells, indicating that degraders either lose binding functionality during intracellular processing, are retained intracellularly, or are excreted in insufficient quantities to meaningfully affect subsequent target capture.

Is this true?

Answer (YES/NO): NO